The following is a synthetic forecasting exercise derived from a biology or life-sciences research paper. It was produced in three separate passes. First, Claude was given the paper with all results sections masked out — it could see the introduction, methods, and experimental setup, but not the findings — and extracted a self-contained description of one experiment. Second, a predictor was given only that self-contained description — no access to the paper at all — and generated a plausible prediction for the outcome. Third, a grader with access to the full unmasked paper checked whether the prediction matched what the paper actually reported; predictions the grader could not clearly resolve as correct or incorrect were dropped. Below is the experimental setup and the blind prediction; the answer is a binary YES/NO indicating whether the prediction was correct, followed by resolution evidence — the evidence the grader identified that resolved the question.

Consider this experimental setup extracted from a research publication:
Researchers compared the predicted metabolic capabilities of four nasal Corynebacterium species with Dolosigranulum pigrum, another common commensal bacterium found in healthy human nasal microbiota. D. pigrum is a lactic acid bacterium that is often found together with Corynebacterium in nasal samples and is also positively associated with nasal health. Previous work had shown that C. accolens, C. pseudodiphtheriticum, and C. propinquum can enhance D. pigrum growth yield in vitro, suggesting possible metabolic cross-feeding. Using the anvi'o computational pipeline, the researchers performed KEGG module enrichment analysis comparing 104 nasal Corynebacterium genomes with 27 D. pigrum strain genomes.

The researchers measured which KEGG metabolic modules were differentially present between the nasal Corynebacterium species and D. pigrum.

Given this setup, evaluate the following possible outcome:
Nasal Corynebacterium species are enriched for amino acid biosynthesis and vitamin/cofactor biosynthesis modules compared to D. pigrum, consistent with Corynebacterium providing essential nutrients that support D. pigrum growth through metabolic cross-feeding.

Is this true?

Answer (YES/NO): YES